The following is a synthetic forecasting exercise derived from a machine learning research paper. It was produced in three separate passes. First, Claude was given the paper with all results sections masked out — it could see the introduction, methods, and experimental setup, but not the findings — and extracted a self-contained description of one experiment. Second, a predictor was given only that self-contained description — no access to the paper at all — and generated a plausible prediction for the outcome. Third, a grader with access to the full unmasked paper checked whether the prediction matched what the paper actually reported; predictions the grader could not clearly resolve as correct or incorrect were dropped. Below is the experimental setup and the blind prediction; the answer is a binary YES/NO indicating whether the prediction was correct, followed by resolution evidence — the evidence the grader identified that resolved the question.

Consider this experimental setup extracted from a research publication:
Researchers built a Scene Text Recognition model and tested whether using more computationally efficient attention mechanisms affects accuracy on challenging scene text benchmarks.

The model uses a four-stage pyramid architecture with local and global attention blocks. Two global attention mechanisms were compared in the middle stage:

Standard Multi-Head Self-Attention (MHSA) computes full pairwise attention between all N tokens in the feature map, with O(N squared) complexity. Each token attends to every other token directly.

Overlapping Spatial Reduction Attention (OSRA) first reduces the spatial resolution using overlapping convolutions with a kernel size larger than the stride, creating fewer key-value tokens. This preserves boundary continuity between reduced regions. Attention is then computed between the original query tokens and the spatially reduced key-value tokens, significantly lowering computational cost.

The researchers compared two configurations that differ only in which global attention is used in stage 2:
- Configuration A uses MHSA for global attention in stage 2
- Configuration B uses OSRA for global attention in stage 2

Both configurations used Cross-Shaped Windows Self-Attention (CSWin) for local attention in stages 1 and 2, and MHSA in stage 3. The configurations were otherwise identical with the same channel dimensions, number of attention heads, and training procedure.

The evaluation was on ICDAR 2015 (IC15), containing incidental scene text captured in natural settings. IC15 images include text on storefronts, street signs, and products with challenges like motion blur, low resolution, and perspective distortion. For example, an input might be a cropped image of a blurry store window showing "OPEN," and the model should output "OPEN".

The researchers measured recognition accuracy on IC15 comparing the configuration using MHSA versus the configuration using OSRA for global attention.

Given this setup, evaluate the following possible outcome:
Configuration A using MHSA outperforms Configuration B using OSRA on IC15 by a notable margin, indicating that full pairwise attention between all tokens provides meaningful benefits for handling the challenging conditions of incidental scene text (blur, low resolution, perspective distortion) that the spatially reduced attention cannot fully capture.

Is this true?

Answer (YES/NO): NO